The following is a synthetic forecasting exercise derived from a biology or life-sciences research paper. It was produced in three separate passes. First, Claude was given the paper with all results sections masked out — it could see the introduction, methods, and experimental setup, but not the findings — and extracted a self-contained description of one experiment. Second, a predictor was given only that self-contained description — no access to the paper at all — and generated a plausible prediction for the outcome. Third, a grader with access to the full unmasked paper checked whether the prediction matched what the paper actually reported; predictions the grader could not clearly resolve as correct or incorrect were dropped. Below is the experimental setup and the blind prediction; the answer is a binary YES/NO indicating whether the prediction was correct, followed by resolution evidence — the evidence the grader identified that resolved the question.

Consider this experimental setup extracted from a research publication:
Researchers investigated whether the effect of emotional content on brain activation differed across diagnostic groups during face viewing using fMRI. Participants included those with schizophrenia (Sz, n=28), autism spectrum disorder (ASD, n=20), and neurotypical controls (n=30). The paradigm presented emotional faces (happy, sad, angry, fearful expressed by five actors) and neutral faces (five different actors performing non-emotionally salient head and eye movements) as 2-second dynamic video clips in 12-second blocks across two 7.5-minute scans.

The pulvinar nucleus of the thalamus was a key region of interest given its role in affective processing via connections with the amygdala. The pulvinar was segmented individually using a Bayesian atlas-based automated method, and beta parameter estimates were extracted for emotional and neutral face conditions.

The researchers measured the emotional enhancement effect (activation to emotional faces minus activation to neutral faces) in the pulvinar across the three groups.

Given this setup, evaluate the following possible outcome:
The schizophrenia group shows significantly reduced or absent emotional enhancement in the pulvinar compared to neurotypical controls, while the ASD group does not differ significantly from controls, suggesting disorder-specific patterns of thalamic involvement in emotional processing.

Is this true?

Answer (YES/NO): YES